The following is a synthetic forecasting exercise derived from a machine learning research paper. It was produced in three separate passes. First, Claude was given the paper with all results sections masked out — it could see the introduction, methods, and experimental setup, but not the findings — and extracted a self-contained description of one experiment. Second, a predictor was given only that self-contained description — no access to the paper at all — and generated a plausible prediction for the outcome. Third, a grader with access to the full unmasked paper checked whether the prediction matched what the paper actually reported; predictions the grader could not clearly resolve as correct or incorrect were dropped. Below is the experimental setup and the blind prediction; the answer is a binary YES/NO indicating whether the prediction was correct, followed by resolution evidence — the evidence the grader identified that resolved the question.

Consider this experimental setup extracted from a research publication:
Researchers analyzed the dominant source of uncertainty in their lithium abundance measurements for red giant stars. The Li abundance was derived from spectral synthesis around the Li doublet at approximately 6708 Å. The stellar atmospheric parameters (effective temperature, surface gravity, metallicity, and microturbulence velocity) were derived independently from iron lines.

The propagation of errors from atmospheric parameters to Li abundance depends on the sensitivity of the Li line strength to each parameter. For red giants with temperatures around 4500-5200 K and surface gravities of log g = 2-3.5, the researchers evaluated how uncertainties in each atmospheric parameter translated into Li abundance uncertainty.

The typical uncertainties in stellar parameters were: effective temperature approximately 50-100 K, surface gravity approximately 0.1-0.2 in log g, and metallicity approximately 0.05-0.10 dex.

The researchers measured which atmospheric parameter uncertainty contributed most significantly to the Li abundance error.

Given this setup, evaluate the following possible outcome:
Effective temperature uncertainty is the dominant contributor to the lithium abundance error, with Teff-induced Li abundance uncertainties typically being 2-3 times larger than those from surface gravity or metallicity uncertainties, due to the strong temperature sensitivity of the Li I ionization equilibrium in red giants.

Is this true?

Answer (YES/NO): YES